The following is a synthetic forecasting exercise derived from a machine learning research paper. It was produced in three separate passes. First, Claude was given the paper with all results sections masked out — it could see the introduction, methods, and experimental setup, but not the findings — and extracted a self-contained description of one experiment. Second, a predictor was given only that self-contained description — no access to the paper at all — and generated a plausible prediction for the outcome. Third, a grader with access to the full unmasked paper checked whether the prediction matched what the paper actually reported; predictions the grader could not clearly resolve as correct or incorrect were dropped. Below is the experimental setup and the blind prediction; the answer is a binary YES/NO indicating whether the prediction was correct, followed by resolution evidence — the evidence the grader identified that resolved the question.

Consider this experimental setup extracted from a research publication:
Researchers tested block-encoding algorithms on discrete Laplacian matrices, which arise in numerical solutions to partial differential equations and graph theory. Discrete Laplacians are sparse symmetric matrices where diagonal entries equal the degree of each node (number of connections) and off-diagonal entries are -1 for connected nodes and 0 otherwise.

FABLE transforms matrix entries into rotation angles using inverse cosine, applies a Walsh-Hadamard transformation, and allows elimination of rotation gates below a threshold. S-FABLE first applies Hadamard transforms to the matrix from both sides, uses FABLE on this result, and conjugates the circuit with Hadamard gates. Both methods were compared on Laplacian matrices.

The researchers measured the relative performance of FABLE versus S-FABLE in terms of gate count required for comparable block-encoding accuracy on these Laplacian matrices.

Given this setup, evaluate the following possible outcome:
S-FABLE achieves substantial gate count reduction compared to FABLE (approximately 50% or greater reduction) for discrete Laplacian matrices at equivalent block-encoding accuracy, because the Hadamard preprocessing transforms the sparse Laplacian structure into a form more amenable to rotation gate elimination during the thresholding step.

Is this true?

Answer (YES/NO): NO